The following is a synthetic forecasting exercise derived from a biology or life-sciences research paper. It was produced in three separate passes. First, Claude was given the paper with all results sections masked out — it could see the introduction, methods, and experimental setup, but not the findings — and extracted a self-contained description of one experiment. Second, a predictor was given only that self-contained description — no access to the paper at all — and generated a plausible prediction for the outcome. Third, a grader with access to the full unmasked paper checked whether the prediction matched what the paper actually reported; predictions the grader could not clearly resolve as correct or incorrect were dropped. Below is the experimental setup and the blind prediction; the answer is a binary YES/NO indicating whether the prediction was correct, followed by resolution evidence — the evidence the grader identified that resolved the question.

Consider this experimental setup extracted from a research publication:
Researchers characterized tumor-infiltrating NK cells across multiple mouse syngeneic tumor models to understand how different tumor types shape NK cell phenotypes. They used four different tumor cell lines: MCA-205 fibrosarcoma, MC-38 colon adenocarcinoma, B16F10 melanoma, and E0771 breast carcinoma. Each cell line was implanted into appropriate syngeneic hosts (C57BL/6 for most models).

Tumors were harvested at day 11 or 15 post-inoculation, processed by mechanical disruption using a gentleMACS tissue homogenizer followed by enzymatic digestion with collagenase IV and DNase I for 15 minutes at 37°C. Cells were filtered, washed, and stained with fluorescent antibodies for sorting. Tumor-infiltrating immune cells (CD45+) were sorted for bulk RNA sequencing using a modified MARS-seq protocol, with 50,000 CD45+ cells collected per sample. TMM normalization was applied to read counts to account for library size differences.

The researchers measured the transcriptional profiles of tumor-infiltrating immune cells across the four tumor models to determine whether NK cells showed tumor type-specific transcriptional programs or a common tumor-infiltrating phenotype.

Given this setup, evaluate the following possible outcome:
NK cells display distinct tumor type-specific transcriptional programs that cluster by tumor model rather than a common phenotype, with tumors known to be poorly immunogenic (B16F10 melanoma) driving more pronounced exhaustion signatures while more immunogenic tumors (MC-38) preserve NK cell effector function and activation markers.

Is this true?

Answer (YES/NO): NO